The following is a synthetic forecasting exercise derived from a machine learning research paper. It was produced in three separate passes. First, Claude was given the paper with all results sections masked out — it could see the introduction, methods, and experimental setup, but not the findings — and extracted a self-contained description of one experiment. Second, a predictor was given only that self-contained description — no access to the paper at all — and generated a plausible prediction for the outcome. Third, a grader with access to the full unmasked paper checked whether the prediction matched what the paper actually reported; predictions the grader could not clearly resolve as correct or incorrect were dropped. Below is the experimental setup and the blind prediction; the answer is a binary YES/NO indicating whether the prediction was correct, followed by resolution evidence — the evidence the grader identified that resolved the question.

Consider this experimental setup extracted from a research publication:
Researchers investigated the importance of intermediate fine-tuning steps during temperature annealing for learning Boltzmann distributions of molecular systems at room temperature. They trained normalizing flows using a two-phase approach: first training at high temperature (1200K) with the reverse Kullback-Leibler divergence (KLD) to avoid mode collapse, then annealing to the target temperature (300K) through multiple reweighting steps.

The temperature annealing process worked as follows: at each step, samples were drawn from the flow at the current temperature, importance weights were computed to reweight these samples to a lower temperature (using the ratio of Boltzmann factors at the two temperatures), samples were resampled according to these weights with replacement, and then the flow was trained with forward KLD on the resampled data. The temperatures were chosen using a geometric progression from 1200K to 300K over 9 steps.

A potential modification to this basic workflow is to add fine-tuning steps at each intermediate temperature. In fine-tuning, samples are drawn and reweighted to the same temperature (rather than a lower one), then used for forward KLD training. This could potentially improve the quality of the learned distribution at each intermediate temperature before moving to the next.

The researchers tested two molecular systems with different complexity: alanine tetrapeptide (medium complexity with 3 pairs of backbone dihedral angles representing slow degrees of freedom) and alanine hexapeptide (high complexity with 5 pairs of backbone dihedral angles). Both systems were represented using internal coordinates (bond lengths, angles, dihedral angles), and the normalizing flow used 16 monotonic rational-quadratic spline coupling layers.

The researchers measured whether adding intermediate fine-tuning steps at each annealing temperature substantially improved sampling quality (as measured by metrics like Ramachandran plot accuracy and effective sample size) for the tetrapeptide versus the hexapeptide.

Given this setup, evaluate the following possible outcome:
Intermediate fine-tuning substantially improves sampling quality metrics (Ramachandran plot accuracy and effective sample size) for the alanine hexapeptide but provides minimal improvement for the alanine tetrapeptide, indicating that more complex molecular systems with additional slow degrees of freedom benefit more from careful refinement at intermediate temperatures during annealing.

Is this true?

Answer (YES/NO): YES